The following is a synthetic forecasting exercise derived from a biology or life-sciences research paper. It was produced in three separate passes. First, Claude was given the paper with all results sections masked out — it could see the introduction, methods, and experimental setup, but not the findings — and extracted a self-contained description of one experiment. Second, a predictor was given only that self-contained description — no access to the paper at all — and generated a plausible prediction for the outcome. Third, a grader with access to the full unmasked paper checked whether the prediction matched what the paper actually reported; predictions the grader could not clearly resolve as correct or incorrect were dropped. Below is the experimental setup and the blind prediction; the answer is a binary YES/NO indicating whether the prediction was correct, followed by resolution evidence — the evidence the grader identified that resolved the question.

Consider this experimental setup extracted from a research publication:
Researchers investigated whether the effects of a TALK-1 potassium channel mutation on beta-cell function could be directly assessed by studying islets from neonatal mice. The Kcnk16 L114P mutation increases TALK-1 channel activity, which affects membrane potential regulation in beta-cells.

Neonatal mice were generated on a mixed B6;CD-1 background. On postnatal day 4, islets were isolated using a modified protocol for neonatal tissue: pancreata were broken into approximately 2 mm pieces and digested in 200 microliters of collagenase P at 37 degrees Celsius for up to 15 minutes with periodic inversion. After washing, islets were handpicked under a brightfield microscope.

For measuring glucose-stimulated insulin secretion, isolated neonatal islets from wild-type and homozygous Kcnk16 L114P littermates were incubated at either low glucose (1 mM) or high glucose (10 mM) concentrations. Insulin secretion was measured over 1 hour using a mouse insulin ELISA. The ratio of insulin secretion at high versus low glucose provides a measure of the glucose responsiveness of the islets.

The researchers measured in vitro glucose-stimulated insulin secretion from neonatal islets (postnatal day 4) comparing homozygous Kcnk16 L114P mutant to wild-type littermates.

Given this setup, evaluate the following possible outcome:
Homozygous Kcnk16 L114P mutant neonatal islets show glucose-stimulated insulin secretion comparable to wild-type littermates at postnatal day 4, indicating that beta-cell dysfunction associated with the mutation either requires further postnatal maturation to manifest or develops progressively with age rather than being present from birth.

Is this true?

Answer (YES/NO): NO